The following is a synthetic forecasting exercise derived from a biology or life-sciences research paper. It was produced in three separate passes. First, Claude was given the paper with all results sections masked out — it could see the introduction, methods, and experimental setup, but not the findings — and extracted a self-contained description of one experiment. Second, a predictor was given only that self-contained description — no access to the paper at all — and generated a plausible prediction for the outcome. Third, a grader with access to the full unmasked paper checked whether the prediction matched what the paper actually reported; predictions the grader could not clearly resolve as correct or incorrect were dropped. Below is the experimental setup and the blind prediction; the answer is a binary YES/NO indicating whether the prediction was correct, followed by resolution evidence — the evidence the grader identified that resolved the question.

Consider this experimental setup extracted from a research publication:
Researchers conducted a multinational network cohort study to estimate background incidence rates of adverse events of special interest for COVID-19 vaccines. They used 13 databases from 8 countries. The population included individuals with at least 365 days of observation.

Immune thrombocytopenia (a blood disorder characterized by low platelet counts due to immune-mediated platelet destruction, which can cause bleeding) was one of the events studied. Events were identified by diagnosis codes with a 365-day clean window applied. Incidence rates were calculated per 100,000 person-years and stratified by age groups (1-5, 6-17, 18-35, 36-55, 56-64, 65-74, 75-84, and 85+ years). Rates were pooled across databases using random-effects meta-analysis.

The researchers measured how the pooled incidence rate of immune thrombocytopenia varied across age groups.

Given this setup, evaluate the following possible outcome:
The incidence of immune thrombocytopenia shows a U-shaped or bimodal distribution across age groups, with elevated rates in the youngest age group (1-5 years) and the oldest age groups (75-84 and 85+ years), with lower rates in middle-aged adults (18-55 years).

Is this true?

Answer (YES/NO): NO